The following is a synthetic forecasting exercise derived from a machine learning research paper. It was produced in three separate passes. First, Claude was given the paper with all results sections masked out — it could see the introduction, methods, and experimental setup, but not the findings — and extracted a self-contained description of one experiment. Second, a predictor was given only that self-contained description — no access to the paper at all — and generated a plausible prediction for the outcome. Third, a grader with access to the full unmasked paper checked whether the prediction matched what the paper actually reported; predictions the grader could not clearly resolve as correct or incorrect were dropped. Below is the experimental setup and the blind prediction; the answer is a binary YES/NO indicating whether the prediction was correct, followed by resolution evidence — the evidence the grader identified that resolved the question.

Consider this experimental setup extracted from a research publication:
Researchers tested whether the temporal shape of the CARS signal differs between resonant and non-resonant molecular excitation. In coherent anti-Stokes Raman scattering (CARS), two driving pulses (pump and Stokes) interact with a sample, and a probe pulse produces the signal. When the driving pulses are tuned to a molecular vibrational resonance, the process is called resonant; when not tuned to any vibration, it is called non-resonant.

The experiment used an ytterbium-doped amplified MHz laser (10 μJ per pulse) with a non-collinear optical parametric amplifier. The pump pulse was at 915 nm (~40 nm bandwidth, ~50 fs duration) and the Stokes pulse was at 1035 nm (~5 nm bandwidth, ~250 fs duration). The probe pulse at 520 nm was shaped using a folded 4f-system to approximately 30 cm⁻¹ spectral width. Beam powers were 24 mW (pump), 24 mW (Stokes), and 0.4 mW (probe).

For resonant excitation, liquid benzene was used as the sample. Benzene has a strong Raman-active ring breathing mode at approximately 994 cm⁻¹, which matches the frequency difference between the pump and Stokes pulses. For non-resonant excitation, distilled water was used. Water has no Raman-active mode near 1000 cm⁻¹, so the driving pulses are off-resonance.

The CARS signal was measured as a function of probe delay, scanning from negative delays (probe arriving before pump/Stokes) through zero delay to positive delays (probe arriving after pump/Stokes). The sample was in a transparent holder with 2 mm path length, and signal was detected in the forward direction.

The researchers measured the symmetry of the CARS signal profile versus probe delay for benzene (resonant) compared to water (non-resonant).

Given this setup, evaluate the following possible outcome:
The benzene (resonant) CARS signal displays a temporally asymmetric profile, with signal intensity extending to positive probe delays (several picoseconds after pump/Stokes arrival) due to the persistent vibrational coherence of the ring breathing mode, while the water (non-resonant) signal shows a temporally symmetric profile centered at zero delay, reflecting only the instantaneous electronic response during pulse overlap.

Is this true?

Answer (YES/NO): YES